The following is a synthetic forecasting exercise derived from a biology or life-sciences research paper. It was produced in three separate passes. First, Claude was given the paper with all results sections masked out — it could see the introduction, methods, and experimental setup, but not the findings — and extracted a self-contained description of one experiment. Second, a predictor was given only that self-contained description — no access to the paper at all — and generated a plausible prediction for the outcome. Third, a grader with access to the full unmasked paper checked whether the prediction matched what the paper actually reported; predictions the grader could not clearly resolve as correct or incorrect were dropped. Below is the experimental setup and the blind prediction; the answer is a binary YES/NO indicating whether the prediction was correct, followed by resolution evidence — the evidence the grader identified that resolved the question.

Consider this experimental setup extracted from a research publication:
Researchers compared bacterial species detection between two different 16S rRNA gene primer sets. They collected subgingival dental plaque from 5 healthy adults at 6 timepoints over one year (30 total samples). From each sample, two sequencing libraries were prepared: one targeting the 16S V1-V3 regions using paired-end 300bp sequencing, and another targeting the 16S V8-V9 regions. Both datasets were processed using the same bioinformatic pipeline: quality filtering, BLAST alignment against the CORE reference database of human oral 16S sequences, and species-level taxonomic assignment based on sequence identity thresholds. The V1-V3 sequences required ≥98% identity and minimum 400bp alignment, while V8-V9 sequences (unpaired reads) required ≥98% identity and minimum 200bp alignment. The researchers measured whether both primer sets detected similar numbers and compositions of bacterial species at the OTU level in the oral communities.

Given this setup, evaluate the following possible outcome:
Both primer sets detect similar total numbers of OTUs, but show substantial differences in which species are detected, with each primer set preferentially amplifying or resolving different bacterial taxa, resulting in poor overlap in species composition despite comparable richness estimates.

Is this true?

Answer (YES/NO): NO